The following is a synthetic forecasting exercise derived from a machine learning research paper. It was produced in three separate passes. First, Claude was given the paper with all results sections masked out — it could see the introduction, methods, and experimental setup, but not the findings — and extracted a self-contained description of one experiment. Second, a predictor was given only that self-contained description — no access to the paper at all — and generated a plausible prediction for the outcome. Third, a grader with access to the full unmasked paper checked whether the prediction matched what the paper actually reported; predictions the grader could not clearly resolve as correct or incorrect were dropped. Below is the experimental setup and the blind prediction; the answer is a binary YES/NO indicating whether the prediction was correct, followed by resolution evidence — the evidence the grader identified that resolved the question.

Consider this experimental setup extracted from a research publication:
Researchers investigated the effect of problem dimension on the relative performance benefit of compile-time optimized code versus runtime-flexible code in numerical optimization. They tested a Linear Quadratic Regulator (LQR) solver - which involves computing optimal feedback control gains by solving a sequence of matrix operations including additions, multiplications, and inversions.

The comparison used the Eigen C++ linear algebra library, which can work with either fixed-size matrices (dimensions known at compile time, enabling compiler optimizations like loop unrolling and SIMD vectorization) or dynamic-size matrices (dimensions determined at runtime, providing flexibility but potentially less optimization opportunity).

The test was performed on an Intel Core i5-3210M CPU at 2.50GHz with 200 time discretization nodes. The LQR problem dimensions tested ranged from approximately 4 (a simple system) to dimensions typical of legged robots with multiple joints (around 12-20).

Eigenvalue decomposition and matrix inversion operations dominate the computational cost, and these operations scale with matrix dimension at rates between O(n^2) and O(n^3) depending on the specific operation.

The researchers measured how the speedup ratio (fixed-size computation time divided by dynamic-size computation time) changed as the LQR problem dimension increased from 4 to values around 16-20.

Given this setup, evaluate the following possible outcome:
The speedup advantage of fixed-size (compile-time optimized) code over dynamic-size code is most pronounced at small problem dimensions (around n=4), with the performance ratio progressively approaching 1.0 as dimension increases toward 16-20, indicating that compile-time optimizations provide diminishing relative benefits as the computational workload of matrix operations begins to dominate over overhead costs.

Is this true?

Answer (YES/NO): YES